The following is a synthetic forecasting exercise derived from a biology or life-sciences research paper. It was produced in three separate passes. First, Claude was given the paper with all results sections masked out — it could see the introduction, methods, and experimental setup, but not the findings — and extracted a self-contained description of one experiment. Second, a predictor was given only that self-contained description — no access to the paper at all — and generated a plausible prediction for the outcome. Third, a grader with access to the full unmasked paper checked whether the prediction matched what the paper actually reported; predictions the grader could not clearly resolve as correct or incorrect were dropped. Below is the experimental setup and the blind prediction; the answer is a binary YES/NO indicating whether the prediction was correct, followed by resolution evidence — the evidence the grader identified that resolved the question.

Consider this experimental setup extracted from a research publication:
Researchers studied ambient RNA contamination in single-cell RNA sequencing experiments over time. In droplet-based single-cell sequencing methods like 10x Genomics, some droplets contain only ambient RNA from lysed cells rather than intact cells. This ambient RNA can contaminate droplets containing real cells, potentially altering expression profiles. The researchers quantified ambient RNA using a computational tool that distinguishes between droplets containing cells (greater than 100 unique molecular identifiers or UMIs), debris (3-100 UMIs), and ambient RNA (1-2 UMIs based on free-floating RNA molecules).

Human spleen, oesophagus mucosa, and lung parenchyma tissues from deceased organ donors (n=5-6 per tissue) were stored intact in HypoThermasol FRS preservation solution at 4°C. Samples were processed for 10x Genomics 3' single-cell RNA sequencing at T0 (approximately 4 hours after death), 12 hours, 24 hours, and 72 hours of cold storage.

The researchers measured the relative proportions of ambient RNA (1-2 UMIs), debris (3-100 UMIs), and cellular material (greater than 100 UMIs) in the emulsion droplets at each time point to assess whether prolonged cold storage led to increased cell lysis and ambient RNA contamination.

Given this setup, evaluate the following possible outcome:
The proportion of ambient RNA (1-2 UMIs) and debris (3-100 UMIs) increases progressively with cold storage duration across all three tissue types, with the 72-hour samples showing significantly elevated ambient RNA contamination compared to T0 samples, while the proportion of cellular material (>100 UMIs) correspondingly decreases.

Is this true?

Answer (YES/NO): NO